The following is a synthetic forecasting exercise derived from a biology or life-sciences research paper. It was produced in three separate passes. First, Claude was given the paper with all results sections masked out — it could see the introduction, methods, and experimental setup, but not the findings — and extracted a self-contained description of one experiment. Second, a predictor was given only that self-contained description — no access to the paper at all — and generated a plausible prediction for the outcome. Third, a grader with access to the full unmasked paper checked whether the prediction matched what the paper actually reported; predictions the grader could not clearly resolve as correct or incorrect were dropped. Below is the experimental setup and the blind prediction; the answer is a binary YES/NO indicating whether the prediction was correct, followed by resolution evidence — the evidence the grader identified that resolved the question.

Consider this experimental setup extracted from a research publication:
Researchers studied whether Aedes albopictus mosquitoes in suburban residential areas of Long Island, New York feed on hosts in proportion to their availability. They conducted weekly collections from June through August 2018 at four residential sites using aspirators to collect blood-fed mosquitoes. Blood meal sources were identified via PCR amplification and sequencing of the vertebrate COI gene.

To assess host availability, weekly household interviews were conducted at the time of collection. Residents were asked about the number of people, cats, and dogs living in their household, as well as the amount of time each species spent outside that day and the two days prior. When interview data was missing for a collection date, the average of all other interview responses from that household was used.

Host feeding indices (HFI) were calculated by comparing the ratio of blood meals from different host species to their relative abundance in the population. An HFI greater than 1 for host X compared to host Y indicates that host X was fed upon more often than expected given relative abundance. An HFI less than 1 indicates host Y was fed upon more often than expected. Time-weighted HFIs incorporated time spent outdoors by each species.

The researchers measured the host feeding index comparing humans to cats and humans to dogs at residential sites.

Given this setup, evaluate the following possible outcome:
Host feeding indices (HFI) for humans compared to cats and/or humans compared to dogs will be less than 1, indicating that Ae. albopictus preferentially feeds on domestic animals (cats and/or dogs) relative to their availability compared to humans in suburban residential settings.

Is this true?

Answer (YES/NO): YES